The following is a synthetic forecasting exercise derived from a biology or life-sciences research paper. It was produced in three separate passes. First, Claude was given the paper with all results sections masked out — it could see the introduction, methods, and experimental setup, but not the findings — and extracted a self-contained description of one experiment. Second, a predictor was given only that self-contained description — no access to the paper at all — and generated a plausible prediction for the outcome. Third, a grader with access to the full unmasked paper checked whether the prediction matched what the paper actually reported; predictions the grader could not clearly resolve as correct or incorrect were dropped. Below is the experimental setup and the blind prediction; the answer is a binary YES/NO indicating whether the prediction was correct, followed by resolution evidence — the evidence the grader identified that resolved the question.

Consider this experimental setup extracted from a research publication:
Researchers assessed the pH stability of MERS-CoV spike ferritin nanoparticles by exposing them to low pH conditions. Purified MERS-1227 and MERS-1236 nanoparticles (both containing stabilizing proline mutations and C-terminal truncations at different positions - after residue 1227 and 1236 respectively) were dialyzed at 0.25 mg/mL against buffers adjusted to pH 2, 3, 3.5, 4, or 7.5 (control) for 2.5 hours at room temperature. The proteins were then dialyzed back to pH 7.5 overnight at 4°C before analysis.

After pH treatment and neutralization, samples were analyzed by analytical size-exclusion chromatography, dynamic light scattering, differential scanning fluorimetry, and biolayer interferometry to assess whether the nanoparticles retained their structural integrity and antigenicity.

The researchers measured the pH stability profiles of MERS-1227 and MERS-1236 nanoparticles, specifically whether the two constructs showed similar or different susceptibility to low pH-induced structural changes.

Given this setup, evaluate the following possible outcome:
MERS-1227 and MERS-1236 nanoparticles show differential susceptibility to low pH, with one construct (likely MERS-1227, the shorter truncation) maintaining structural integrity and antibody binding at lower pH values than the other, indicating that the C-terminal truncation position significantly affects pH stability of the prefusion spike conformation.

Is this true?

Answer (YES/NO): NO